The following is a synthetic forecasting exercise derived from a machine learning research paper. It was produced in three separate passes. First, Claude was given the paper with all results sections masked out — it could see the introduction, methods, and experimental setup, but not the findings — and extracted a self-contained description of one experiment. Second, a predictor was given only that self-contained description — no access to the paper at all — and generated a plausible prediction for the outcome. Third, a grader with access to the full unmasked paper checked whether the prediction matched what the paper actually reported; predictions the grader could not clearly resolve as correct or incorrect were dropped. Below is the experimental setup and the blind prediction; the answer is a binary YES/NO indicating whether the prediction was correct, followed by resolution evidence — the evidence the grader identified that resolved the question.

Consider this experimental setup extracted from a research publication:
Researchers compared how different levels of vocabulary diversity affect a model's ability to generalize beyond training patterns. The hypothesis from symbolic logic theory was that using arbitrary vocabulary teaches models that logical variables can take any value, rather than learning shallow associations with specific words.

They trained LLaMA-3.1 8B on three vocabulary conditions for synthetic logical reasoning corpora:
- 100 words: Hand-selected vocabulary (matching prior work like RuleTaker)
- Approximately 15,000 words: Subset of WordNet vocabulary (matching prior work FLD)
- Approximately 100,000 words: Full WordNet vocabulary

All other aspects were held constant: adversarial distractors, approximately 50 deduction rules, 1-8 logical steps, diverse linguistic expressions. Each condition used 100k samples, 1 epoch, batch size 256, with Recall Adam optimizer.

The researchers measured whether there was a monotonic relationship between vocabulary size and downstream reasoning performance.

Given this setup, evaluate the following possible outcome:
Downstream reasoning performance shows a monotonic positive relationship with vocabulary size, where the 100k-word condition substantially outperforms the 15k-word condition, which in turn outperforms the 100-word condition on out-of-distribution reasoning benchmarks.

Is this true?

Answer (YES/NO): NO